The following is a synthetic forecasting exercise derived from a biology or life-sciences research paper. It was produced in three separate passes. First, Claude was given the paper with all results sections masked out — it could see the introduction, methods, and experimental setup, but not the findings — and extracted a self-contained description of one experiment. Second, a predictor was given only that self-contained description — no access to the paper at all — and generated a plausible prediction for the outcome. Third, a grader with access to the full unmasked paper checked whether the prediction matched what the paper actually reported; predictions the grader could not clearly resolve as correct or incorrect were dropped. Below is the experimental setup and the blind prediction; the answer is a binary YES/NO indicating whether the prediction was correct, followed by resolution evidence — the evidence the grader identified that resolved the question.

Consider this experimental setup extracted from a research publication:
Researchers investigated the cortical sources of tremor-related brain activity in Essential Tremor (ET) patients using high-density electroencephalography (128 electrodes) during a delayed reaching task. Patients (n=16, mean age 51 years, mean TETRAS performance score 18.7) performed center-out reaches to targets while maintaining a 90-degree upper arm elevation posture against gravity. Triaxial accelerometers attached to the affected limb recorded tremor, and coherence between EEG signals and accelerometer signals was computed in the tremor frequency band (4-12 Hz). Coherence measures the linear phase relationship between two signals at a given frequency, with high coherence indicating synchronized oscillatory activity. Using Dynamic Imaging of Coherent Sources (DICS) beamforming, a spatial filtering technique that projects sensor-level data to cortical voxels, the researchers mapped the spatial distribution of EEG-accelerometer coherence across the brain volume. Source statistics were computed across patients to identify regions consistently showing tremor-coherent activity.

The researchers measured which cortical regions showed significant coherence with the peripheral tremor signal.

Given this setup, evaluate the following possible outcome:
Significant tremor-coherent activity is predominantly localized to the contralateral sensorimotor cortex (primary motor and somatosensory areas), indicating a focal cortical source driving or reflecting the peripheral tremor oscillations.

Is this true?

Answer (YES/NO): NO